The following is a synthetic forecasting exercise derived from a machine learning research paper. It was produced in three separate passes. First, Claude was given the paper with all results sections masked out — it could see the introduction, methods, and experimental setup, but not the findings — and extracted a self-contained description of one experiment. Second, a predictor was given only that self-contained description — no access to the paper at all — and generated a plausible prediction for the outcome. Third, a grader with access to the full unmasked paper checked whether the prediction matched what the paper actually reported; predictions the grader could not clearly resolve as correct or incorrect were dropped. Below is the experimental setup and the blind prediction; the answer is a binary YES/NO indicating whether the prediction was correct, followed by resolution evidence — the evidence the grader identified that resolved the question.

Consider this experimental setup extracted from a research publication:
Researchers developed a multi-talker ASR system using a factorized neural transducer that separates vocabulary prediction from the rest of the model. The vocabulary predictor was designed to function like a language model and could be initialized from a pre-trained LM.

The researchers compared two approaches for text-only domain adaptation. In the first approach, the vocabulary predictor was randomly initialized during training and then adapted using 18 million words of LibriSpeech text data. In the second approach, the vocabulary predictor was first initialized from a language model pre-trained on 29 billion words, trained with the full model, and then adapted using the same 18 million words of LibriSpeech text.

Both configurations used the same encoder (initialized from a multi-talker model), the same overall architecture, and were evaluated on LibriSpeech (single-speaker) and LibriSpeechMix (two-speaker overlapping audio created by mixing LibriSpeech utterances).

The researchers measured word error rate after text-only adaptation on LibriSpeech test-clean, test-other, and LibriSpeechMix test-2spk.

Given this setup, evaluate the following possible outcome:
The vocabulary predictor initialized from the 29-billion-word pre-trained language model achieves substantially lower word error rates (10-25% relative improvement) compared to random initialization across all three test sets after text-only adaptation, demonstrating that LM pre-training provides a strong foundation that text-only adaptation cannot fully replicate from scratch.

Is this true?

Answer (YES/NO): NO